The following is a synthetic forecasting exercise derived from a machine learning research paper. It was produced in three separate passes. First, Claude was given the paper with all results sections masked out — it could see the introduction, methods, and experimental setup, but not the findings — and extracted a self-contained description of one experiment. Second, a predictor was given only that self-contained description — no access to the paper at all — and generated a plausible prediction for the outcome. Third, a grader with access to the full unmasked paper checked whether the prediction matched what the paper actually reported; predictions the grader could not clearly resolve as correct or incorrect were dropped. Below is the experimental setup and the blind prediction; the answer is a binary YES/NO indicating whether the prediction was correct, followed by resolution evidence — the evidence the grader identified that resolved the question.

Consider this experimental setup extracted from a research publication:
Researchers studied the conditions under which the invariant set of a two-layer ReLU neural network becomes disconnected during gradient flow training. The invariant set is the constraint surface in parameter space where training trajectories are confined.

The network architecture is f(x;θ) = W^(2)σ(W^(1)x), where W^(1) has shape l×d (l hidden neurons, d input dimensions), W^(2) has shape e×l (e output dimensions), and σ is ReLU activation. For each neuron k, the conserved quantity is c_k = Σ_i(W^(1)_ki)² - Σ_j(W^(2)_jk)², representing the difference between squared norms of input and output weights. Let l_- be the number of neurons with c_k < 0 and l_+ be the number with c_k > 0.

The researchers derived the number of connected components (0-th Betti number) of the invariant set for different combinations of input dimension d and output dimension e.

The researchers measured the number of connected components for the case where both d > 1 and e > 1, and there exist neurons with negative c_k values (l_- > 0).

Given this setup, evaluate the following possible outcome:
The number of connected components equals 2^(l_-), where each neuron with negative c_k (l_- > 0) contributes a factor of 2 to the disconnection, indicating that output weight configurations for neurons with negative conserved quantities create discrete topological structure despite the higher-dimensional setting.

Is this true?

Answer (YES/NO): NO